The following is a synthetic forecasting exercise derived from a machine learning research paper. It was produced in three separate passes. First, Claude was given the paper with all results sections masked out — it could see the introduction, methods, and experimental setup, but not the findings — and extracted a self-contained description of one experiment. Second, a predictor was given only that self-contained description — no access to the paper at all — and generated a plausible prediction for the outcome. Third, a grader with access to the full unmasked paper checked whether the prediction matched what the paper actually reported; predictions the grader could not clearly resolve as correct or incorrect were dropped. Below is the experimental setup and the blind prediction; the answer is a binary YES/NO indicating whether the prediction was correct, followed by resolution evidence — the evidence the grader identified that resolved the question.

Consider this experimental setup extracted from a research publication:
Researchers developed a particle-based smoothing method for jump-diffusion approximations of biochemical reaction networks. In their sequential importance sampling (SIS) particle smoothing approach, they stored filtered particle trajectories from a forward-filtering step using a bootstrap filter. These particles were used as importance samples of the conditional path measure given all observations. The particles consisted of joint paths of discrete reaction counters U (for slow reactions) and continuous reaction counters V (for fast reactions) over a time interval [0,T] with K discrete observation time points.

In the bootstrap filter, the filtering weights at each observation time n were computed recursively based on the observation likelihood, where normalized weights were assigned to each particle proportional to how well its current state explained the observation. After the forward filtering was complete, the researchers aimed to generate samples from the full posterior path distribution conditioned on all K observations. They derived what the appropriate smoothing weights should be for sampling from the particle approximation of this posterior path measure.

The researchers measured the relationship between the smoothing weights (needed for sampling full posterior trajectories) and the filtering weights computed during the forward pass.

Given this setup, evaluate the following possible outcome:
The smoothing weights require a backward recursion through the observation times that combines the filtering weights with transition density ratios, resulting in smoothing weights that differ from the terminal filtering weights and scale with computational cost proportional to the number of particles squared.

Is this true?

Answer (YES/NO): NO